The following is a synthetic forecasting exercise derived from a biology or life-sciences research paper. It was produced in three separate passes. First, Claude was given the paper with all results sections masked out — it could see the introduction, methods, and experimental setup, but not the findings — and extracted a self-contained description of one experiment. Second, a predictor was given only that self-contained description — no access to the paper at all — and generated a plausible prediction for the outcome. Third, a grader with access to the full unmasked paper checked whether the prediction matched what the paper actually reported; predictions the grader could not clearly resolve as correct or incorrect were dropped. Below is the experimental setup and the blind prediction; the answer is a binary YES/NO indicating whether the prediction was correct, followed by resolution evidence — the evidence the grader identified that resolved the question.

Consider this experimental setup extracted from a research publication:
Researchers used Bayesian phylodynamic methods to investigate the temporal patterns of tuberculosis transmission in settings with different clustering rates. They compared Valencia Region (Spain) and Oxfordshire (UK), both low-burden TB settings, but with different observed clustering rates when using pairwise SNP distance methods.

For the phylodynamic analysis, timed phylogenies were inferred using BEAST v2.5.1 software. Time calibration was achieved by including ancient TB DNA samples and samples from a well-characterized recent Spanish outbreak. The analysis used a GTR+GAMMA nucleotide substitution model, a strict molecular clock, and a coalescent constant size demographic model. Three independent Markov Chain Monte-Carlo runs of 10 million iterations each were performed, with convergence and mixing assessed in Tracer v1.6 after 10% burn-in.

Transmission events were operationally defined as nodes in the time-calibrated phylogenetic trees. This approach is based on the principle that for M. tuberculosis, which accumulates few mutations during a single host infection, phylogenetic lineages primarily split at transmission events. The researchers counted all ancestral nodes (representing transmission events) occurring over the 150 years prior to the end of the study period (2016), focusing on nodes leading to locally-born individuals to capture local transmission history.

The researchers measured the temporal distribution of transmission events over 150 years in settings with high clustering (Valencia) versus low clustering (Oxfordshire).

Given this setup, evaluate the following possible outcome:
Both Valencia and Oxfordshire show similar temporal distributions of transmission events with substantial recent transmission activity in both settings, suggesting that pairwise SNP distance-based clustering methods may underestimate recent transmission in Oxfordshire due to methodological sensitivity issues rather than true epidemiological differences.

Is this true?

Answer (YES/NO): NO